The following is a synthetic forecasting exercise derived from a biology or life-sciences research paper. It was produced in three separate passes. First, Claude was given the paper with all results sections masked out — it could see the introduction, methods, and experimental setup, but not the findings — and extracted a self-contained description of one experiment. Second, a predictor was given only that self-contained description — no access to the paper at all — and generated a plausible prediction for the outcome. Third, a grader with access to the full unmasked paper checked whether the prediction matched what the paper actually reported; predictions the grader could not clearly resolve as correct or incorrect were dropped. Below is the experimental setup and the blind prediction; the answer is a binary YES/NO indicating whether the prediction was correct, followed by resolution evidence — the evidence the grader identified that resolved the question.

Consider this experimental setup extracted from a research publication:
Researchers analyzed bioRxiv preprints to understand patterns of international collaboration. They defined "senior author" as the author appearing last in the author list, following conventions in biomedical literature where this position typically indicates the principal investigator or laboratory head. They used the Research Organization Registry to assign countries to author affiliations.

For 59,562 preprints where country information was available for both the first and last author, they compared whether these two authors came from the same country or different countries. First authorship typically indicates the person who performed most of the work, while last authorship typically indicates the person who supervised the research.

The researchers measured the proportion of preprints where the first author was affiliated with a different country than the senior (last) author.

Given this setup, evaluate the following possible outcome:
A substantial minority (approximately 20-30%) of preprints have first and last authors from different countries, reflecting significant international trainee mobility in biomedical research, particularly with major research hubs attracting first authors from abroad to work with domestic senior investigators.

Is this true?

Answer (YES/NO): NO